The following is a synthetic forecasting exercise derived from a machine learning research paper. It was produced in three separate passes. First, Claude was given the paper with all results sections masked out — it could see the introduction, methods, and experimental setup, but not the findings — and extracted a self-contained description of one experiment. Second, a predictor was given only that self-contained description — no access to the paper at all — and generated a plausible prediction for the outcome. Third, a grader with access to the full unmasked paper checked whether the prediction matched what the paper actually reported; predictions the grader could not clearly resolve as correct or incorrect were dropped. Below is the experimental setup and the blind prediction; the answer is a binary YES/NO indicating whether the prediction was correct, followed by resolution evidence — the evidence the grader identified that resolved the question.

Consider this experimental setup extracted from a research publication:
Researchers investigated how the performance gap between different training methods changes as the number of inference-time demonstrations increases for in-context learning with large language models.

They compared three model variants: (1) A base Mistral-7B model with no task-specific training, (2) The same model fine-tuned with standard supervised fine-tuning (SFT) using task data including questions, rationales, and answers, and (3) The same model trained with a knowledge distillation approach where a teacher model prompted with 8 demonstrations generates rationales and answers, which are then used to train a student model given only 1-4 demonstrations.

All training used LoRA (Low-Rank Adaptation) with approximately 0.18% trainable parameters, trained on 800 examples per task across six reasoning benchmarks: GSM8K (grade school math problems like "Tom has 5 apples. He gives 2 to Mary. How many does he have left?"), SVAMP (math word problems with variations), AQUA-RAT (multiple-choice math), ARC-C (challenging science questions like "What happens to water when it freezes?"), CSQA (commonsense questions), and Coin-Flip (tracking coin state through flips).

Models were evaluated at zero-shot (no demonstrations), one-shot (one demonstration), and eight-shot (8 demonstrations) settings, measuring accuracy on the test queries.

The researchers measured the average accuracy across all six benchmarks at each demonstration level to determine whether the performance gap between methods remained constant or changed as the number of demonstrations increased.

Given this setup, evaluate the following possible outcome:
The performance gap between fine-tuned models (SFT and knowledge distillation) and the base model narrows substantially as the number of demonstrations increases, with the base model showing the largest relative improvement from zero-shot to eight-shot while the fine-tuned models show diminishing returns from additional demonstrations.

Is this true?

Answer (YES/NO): YES